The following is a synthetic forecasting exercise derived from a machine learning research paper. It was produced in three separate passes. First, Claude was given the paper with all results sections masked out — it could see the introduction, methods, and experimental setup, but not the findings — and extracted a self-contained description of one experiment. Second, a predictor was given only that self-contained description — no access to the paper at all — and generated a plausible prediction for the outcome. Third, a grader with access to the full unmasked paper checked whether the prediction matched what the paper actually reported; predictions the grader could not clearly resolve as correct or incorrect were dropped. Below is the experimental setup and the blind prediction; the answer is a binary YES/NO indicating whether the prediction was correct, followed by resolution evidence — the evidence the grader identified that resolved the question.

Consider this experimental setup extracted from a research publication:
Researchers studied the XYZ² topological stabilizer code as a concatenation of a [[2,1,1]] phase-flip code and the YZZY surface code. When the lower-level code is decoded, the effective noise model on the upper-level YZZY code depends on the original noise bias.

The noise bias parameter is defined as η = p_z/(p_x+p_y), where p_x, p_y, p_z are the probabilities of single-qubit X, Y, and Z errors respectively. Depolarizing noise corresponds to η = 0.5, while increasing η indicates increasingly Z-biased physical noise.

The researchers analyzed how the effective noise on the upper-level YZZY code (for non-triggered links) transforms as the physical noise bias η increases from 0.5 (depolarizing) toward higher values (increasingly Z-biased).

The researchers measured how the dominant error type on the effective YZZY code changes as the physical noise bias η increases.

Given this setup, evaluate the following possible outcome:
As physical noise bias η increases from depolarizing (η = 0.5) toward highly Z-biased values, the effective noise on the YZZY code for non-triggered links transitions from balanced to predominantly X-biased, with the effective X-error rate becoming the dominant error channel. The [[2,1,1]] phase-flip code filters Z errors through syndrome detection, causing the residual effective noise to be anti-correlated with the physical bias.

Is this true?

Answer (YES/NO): NO